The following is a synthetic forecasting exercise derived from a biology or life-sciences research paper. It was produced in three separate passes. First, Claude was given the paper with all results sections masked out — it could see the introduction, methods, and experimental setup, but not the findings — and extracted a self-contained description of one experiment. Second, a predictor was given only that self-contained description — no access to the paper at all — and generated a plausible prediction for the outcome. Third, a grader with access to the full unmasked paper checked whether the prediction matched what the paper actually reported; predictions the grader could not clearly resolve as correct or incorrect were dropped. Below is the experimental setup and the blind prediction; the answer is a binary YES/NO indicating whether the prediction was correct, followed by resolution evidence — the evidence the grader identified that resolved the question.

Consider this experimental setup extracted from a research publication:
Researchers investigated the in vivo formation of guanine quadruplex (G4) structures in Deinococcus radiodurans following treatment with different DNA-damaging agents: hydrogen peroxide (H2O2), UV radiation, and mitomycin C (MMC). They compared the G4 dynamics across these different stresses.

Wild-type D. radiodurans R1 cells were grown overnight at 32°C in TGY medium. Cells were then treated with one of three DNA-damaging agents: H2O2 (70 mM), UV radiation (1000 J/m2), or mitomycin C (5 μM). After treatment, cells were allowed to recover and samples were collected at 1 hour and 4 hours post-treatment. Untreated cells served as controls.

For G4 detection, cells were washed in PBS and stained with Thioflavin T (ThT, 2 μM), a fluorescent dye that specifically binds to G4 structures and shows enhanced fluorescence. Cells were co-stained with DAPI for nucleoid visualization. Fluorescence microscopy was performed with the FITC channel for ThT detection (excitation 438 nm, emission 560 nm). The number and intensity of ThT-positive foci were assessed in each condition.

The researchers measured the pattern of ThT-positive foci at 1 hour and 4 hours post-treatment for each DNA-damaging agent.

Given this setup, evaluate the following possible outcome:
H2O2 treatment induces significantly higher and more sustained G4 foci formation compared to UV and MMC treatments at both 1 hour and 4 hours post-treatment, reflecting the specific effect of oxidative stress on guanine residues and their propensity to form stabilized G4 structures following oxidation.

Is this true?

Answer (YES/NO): NO